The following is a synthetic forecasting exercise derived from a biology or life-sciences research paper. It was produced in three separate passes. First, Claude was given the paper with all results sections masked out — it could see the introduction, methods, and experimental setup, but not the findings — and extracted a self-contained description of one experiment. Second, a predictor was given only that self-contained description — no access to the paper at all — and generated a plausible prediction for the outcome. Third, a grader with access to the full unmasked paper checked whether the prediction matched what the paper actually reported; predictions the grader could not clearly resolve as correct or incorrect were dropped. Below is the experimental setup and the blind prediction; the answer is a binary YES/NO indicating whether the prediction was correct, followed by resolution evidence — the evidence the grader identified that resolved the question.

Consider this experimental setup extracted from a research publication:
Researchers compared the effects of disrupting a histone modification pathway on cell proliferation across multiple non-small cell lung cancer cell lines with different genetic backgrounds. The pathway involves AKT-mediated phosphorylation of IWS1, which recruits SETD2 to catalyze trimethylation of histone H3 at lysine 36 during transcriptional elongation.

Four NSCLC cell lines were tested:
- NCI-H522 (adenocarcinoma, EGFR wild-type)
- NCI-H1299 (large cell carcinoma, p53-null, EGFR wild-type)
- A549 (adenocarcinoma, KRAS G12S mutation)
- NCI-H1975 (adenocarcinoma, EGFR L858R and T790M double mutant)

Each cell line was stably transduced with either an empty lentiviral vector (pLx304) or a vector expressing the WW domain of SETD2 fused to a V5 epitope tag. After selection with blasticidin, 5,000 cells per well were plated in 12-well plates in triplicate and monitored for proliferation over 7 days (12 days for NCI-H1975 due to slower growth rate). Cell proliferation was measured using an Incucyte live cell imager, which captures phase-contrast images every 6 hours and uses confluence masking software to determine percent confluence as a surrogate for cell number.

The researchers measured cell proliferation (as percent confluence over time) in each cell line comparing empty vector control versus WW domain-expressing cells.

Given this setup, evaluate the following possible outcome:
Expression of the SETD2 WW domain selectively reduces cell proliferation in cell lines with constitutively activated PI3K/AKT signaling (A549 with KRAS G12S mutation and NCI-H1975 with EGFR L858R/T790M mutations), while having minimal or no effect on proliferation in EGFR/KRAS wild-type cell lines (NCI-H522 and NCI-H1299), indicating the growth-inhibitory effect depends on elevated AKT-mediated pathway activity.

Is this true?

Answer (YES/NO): NO